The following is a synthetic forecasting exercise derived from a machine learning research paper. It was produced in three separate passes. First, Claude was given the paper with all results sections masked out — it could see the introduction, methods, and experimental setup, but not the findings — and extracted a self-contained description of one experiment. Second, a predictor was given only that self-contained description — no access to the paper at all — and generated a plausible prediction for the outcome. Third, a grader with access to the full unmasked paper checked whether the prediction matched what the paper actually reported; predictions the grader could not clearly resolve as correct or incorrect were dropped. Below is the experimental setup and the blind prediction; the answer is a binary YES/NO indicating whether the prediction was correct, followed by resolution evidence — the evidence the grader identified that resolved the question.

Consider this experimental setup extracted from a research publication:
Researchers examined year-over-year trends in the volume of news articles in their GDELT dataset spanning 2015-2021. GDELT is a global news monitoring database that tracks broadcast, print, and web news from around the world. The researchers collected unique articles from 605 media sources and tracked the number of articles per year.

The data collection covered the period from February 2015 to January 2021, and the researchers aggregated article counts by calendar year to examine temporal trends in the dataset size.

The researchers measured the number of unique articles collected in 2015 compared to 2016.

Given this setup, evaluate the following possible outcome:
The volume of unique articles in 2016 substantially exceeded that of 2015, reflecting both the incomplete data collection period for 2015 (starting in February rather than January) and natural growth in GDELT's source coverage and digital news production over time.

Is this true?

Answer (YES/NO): YES